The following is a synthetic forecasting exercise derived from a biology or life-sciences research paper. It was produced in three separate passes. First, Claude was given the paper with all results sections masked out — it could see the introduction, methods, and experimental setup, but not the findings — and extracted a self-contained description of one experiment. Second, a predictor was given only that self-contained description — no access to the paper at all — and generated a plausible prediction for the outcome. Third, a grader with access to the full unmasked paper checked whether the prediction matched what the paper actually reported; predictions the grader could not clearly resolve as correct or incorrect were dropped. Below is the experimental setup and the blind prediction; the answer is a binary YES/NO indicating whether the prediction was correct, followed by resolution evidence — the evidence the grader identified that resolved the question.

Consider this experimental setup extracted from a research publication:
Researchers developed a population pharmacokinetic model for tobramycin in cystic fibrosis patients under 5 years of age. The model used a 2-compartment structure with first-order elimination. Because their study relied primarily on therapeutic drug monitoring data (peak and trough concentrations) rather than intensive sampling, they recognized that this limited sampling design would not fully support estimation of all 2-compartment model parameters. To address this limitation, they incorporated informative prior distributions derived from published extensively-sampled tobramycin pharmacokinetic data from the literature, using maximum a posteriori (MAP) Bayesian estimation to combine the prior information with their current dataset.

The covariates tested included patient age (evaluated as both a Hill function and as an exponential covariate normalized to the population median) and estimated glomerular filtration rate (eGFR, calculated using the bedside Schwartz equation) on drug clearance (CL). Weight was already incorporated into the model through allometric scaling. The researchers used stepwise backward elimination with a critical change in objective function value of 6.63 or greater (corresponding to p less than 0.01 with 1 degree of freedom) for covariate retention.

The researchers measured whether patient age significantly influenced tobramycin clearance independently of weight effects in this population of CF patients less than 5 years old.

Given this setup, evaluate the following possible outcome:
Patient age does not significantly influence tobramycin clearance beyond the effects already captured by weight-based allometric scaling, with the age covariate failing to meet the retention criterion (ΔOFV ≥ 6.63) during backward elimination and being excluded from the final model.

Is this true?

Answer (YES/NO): NO